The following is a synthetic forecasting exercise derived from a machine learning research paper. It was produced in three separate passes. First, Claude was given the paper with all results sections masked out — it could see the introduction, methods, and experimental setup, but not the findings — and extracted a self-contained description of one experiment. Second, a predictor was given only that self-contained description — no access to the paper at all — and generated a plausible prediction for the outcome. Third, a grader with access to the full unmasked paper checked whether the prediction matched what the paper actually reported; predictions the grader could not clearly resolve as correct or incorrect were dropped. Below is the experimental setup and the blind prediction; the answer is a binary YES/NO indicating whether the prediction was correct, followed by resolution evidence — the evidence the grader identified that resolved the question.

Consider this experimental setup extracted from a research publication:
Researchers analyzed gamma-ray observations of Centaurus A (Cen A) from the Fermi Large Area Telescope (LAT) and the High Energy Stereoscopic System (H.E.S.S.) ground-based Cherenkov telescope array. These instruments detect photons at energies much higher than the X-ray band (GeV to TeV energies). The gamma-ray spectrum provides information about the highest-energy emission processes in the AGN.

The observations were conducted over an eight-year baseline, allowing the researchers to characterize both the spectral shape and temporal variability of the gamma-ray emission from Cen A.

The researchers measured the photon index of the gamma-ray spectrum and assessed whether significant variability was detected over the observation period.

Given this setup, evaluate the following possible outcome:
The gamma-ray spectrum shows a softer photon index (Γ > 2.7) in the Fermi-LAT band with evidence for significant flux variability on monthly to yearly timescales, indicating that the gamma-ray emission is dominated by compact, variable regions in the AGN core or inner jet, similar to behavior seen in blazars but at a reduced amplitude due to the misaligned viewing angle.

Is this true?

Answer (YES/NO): NO